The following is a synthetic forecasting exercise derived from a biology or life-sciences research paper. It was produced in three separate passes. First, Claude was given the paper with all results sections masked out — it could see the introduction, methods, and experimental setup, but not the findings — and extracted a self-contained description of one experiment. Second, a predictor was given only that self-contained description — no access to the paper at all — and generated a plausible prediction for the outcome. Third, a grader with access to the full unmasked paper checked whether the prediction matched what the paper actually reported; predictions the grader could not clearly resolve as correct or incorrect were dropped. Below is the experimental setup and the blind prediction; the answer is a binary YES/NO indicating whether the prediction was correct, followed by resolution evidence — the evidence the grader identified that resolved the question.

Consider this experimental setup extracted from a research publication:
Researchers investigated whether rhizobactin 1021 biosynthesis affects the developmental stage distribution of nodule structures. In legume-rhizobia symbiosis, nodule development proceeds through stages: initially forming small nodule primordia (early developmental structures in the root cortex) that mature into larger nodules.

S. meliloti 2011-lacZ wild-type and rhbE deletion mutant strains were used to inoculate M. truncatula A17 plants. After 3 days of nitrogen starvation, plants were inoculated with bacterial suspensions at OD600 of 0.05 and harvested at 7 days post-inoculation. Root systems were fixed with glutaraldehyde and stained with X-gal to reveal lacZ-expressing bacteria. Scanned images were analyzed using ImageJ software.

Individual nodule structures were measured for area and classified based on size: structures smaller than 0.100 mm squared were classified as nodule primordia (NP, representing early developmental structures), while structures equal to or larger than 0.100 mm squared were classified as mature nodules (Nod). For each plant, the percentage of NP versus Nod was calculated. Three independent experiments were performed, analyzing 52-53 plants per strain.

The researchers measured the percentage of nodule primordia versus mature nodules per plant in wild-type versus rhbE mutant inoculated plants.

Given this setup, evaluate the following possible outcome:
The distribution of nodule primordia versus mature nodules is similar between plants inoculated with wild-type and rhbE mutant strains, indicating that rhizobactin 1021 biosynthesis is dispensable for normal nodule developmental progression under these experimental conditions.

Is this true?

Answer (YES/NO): NO